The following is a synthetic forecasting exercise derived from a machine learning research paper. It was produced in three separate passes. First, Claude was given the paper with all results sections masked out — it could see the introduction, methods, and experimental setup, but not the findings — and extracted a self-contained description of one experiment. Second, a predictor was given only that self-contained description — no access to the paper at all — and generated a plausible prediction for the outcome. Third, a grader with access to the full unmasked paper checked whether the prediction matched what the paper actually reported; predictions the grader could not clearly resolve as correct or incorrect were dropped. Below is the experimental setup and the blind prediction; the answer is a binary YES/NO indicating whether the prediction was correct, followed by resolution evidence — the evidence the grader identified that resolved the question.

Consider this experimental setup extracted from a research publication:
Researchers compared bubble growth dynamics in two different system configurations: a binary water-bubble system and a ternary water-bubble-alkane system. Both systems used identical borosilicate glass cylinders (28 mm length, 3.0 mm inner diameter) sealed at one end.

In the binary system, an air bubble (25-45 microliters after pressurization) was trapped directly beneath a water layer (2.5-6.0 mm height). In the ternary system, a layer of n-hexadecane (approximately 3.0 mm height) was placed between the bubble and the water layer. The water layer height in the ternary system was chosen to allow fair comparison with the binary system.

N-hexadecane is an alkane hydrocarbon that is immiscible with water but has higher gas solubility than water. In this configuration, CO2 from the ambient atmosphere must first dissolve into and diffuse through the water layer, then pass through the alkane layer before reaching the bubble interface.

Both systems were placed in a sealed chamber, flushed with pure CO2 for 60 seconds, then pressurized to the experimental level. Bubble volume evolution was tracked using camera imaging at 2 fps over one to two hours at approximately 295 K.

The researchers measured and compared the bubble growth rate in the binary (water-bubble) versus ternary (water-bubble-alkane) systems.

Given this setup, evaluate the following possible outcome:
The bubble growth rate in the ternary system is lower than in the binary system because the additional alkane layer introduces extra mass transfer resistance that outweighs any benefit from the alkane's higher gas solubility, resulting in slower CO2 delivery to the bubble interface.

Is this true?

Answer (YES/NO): NO